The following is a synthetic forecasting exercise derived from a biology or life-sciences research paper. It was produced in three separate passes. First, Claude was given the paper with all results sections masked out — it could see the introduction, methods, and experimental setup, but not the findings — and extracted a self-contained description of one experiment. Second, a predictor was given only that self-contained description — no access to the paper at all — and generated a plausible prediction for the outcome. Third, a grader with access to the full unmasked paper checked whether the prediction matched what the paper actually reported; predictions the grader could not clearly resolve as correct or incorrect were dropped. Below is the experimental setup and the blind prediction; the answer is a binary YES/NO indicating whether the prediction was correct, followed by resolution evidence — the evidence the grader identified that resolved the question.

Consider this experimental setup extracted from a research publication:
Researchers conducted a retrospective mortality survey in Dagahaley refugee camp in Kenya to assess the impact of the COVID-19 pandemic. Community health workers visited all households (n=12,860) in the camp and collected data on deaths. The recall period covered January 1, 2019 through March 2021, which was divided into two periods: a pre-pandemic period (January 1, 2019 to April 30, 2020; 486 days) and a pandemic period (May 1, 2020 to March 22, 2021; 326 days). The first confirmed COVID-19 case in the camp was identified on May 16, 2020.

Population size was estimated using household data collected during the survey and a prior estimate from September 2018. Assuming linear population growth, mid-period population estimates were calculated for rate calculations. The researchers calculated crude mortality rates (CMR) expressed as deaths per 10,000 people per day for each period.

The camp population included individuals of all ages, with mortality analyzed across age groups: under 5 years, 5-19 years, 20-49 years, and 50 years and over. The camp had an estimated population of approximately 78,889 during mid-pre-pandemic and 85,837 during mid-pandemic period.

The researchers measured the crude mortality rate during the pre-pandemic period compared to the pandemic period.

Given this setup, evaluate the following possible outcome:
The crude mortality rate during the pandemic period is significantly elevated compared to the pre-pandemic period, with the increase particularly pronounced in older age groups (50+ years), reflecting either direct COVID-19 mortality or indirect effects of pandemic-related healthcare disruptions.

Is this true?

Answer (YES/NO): NO